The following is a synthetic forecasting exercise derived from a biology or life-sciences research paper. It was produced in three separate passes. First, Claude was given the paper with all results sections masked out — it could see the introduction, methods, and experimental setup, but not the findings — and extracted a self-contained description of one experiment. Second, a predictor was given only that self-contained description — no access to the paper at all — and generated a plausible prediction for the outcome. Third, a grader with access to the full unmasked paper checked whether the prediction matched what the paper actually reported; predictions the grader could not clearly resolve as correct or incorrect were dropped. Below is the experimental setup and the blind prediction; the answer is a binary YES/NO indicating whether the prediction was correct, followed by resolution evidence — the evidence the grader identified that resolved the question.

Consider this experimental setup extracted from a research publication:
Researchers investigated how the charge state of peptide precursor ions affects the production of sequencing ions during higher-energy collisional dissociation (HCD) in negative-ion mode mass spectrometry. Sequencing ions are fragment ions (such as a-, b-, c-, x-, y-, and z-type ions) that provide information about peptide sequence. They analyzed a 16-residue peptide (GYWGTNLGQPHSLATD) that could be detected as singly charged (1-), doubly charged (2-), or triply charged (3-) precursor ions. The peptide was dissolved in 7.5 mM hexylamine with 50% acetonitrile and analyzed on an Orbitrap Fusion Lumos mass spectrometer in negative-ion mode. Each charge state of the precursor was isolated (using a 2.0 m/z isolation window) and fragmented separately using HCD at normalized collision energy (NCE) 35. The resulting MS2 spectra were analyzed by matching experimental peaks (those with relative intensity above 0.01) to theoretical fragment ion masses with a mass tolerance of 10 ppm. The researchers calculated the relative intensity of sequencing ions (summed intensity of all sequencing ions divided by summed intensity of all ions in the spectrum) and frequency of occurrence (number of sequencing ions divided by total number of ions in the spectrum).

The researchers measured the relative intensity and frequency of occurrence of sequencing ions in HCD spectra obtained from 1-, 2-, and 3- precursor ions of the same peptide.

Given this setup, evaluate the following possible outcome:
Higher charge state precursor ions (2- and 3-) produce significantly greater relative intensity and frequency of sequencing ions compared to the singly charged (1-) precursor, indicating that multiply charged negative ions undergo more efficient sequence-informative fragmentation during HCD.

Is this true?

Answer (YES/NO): NO